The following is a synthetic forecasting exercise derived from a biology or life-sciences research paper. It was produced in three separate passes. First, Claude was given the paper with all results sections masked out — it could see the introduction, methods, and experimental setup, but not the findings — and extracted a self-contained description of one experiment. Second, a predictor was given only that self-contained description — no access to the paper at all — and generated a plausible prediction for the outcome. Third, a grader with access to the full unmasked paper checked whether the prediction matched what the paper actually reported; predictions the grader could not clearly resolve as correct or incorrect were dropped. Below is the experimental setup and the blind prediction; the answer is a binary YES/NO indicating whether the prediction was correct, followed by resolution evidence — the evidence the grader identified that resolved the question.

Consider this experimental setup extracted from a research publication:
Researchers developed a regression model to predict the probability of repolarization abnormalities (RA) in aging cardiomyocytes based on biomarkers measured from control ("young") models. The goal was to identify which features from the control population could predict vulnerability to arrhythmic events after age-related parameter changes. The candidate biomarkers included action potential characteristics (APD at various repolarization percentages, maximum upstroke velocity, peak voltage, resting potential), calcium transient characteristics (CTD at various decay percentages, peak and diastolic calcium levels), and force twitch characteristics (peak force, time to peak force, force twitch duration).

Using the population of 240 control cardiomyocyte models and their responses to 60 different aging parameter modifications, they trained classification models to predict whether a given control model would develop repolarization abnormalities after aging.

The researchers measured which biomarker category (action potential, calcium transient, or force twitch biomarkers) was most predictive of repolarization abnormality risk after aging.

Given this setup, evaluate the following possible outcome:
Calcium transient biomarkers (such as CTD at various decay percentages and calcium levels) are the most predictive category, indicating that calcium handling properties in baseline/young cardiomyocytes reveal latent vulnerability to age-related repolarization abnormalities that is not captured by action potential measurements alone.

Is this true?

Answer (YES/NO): NO